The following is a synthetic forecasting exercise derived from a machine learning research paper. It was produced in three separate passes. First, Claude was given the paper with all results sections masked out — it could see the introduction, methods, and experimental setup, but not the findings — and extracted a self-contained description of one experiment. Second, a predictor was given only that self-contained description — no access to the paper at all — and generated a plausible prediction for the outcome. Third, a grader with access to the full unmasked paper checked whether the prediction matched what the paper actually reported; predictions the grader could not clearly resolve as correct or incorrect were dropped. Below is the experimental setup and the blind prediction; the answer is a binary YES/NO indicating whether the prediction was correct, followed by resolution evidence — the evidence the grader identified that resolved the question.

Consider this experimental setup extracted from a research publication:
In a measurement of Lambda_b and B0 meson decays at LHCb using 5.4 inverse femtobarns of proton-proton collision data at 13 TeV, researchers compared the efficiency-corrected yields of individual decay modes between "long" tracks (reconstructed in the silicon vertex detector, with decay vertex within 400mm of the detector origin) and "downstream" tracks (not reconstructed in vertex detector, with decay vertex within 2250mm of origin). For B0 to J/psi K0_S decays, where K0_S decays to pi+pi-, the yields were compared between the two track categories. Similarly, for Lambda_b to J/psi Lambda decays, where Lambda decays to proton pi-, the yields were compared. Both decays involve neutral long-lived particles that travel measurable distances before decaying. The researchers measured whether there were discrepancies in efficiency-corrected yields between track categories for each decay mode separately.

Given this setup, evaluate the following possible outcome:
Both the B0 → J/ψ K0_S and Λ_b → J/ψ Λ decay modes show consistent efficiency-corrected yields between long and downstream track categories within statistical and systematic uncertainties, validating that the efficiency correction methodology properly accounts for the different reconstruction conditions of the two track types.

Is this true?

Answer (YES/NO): NO